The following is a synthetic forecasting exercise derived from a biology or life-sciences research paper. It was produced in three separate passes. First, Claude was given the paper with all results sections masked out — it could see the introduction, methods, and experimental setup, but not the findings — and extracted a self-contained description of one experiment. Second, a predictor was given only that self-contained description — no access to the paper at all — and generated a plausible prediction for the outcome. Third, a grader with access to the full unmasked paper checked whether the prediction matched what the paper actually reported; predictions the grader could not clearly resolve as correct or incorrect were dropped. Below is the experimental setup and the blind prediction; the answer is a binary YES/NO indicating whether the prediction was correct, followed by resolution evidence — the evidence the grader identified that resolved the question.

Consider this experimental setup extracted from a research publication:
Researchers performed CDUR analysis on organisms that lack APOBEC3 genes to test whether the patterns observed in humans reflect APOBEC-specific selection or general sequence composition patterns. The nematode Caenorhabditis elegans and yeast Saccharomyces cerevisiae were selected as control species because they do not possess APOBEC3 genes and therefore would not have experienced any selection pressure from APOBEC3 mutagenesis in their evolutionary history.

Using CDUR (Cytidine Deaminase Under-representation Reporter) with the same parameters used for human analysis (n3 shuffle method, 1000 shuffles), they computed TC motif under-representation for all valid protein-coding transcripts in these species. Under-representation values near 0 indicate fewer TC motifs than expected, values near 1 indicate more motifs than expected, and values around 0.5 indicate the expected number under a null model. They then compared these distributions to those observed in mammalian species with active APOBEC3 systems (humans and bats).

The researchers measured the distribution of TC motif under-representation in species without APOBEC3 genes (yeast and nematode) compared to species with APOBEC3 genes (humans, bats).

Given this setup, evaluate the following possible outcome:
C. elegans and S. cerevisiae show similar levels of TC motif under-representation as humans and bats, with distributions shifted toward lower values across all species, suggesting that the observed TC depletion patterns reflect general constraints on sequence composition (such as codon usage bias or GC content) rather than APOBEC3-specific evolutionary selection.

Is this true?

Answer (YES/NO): NO